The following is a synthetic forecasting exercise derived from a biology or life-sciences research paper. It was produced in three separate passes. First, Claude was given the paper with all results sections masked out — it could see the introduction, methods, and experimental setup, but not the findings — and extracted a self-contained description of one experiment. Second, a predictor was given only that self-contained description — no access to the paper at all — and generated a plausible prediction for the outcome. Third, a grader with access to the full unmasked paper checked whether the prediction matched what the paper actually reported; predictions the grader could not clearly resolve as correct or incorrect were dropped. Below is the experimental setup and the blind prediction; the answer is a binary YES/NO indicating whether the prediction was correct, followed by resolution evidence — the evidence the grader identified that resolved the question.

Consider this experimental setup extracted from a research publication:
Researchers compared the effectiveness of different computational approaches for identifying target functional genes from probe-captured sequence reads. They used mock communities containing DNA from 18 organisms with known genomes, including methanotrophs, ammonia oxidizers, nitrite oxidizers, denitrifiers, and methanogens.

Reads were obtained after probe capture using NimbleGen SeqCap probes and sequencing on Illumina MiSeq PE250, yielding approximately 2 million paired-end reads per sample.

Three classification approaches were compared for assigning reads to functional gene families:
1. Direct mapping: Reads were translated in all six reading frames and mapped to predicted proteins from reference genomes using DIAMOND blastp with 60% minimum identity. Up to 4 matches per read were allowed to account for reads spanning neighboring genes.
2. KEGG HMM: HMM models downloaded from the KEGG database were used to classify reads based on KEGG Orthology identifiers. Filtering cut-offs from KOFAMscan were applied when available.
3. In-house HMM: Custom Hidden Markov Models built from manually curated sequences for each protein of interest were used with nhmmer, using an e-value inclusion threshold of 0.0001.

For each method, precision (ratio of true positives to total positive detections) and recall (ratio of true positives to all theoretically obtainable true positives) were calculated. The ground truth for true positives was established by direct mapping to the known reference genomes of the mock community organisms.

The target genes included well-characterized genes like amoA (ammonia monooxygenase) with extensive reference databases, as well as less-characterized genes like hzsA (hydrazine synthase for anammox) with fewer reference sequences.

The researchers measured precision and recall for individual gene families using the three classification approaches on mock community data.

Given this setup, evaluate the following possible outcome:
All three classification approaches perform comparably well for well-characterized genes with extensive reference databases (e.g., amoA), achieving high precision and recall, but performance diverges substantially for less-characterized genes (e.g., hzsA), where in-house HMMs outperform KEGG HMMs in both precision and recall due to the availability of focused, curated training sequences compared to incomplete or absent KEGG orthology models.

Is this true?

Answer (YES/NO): NO